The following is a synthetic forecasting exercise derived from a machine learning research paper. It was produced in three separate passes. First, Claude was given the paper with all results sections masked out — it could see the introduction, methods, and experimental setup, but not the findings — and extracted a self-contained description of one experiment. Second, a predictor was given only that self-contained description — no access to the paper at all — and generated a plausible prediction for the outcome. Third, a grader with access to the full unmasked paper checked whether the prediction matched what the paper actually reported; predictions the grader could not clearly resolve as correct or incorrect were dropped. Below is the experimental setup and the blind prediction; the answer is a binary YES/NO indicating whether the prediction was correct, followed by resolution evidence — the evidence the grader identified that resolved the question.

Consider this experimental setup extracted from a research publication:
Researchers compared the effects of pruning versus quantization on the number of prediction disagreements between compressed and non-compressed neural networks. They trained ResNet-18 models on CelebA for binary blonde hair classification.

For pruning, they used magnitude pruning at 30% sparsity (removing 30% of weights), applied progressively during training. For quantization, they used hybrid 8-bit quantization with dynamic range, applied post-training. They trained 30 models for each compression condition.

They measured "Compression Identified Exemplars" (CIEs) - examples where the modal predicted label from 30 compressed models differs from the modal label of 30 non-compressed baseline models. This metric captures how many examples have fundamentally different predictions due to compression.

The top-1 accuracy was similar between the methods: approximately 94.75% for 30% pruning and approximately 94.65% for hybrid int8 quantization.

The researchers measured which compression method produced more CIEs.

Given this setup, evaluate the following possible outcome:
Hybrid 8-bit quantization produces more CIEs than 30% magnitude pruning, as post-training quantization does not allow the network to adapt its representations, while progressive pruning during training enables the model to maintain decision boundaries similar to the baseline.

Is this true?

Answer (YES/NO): NO